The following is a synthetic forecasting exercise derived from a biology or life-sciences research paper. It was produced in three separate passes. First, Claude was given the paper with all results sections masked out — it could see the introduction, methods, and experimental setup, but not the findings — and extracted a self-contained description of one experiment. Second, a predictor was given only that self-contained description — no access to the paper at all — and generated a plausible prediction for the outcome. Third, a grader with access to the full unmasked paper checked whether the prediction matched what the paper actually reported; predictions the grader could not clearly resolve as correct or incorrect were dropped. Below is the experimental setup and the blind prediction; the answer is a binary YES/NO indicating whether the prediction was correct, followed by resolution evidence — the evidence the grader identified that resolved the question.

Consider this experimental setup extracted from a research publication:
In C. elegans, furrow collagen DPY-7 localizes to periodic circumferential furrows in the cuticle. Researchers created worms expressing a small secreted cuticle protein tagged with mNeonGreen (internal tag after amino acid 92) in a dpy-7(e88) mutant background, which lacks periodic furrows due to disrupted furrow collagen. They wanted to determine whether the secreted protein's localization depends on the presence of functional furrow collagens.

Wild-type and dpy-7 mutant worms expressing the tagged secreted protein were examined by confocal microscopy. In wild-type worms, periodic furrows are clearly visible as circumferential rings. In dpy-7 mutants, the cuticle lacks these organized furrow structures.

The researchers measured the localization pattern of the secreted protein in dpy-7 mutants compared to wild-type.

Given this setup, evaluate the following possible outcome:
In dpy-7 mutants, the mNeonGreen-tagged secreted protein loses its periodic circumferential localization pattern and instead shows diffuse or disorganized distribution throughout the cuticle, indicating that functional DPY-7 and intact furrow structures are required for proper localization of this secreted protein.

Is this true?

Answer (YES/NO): YES